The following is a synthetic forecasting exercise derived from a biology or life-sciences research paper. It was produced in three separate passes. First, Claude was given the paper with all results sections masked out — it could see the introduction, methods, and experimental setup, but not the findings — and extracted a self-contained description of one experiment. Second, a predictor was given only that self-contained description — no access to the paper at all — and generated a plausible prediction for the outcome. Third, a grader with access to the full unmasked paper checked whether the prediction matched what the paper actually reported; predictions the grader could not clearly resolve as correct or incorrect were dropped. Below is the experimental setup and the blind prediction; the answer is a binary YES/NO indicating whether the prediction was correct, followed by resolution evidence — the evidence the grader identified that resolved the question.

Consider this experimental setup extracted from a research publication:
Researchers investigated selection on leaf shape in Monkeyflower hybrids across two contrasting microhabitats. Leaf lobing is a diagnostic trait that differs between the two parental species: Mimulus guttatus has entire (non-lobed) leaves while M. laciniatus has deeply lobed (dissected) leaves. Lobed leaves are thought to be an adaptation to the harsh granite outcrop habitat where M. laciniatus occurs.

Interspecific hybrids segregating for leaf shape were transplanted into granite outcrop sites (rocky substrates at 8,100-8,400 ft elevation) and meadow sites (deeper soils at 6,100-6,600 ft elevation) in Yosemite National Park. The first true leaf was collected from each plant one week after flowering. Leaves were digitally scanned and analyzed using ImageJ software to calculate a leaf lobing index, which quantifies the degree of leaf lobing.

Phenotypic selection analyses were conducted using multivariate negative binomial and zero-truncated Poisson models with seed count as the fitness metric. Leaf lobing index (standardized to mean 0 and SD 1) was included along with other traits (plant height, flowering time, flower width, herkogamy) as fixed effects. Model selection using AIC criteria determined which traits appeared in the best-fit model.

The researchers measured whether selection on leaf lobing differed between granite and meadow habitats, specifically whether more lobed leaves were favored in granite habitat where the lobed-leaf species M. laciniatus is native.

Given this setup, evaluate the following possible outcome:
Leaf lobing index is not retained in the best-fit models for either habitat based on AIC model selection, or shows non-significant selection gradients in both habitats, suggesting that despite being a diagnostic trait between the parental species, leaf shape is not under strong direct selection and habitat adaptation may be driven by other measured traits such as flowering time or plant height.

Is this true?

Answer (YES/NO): NO